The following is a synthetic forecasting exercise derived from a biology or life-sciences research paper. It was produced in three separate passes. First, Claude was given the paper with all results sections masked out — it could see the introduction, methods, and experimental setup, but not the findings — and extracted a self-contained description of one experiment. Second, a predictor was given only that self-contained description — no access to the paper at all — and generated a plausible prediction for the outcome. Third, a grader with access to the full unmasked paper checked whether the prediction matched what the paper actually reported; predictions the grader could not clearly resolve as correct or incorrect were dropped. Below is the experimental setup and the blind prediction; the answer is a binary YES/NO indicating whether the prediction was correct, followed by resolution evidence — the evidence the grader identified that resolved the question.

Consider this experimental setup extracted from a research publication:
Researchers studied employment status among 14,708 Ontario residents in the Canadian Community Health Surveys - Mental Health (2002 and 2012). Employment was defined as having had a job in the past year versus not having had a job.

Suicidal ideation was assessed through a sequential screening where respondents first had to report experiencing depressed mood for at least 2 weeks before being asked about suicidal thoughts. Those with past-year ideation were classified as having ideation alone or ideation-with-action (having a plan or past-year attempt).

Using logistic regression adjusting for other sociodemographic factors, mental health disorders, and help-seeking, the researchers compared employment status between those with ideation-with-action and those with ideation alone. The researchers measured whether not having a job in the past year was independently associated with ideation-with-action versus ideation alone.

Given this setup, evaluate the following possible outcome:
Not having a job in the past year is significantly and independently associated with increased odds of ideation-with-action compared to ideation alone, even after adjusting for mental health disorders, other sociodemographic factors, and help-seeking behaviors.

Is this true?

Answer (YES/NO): YES